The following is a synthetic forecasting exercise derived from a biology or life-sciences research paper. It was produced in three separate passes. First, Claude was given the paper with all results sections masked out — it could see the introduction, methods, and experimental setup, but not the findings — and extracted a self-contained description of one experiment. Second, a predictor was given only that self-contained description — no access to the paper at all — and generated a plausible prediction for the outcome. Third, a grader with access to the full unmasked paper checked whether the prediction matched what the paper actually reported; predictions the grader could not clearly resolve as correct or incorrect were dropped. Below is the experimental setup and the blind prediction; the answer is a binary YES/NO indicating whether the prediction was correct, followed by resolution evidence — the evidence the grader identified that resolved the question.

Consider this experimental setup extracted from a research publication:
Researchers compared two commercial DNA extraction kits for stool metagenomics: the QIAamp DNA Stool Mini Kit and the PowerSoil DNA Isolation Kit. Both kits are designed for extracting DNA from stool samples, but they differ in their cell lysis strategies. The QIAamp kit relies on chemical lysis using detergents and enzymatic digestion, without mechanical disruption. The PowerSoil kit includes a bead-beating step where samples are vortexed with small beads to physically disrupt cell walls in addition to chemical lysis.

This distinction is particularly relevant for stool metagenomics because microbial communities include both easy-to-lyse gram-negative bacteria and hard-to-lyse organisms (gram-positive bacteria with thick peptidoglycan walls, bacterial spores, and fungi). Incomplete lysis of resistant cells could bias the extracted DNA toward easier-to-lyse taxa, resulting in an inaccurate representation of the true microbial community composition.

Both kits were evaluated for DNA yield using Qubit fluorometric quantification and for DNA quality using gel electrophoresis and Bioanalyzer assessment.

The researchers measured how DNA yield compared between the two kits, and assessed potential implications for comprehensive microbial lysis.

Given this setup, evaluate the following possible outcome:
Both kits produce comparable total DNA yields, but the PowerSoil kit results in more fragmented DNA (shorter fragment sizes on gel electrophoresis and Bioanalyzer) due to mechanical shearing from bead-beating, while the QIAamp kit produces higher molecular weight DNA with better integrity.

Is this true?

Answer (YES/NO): NO